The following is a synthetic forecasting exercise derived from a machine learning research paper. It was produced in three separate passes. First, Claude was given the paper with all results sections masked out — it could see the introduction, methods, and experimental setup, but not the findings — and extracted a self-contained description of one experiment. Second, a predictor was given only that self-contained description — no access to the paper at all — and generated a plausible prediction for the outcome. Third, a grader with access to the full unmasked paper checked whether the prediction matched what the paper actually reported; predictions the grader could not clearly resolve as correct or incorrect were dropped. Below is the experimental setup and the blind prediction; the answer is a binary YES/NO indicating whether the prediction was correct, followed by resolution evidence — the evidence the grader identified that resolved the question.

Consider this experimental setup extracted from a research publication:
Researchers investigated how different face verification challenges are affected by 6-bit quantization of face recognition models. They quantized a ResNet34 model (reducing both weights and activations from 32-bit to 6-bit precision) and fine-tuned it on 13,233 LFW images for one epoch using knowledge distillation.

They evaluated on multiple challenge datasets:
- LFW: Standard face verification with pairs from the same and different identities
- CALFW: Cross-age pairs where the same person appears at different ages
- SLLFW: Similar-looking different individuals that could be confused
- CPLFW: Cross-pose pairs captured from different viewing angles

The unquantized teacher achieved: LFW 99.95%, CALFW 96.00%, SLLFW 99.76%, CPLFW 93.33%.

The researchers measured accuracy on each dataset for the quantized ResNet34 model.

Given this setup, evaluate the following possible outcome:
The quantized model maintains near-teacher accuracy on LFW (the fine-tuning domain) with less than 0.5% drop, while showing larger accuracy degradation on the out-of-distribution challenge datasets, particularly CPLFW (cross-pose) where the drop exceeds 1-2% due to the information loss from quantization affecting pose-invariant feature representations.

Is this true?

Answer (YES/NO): NO